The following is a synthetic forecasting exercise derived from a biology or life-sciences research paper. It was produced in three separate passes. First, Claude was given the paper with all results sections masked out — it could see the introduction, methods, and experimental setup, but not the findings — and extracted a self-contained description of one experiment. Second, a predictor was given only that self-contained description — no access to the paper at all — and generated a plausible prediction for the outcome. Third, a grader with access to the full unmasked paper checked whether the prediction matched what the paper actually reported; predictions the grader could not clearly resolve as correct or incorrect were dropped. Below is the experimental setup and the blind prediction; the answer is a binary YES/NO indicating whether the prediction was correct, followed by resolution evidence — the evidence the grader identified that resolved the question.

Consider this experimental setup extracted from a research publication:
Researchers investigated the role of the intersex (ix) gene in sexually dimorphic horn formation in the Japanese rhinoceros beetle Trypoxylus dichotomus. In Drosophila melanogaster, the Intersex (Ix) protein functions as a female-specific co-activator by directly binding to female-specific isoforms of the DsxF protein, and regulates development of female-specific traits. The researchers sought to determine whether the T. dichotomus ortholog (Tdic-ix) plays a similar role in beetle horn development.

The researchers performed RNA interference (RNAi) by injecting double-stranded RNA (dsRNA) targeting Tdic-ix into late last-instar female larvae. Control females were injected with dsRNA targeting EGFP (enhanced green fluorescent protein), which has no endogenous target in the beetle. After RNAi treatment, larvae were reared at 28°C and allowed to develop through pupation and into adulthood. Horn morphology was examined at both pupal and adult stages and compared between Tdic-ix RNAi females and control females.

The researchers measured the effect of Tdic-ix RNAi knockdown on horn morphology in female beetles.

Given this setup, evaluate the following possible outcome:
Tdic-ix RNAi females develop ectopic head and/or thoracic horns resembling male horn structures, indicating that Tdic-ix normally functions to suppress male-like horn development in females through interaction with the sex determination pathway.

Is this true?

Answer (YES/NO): NO